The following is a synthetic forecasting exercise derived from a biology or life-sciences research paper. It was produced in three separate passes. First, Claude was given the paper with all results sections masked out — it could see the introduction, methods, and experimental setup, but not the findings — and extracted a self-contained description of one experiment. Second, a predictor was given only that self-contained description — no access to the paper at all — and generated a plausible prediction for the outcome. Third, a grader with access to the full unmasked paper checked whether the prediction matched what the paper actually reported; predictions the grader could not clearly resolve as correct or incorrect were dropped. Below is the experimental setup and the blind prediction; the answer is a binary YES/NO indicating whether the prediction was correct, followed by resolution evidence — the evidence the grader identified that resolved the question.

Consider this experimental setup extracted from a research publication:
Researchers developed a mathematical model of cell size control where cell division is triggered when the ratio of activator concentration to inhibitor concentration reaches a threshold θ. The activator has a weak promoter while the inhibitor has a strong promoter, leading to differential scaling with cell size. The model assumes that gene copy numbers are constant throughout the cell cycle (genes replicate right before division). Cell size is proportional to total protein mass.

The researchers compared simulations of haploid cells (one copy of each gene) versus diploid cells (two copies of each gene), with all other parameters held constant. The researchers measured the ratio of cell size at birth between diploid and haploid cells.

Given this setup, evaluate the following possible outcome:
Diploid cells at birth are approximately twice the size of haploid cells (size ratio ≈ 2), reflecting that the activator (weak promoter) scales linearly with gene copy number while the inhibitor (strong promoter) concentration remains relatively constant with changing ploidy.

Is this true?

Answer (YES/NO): NO